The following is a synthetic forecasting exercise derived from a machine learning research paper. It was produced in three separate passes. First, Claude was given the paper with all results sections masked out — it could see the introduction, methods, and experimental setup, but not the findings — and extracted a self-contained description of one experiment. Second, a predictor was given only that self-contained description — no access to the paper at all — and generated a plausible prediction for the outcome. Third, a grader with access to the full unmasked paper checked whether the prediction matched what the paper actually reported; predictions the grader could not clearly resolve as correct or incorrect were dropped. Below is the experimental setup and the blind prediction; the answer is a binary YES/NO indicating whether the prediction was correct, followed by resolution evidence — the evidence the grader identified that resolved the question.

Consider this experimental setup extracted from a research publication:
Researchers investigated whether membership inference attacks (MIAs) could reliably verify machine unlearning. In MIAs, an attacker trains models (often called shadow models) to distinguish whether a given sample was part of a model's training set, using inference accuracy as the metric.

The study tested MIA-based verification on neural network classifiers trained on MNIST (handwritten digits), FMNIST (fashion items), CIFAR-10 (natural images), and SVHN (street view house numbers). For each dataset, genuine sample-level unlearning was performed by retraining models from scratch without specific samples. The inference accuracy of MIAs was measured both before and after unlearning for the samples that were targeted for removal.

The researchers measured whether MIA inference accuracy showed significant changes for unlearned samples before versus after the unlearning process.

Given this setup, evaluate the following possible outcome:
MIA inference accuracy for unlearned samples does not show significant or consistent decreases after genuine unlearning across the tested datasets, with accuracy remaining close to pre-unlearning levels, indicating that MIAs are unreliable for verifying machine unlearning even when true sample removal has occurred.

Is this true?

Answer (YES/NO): YES